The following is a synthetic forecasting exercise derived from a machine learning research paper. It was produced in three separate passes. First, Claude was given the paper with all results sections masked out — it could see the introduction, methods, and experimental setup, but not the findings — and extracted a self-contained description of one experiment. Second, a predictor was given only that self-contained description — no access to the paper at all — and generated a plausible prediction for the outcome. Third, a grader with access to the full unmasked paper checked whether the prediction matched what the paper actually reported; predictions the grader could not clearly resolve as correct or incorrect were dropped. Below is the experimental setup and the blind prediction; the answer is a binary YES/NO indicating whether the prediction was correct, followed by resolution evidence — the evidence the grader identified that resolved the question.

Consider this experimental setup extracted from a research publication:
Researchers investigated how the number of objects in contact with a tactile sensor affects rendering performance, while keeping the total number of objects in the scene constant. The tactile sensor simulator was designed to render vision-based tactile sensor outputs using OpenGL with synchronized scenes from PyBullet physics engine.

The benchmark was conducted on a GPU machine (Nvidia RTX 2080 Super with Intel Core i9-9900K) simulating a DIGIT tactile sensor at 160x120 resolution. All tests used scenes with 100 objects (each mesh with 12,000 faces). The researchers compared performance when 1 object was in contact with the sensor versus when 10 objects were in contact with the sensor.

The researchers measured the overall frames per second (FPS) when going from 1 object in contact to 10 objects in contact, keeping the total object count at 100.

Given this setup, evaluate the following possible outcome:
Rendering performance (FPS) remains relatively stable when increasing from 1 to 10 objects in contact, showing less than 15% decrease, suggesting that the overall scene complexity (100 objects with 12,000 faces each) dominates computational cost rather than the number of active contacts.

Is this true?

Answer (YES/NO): NO